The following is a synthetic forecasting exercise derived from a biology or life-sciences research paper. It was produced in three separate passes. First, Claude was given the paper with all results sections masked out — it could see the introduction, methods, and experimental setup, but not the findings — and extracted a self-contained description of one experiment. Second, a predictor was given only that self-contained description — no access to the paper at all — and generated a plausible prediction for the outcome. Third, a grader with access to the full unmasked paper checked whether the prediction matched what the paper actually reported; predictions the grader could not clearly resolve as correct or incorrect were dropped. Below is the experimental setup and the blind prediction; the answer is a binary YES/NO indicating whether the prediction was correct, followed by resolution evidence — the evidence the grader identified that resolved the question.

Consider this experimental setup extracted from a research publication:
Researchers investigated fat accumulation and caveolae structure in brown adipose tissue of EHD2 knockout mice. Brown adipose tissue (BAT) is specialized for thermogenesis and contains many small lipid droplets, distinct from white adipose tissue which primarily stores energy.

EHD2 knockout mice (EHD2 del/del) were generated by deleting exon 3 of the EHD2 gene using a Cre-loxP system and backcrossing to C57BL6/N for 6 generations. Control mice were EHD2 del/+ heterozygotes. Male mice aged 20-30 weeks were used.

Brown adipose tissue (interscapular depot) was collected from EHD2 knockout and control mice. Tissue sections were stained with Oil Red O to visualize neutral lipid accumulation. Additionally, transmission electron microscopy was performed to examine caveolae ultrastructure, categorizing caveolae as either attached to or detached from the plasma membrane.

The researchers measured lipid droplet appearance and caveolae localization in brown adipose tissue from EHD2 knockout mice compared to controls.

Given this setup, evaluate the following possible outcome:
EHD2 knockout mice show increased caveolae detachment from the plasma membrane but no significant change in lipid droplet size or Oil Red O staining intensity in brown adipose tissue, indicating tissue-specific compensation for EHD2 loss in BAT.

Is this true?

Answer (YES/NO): NO